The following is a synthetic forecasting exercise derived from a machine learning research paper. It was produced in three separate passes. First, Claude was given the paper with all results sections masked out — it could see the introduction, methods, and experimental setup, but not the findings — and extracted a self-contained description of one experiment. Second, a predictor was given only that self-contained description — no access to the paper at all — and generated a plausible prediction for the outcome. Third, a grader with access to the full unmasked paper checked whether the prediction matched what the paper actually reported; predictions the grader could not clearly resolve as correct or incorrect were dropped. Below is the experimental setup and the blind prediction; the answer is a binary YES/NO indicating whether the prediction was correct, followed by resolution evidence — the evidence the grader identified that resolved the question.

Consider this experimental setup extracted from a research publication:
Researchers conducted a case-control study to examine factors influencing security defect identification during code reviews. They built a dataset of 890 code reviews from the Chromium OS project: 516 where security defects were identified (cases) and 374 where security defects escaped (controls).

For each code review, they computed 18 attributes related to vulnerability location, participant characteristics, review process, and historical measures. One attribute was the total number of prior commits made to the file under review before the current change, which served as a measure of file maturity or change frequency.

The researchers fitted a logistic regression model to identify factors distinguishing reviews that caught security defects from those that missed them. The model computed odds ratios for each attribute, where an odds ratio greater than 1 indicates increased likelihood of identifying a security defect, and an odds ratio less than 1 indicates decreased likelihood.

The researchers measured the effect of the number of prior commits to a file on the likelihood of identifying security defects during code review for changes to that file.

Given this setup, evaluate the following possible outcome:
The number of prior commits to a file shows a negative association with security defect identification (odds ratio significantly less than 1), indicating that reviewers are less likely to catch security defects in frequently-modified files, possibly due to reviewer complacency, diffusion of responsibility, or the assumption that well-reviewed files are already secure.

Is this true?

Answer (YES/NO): YES